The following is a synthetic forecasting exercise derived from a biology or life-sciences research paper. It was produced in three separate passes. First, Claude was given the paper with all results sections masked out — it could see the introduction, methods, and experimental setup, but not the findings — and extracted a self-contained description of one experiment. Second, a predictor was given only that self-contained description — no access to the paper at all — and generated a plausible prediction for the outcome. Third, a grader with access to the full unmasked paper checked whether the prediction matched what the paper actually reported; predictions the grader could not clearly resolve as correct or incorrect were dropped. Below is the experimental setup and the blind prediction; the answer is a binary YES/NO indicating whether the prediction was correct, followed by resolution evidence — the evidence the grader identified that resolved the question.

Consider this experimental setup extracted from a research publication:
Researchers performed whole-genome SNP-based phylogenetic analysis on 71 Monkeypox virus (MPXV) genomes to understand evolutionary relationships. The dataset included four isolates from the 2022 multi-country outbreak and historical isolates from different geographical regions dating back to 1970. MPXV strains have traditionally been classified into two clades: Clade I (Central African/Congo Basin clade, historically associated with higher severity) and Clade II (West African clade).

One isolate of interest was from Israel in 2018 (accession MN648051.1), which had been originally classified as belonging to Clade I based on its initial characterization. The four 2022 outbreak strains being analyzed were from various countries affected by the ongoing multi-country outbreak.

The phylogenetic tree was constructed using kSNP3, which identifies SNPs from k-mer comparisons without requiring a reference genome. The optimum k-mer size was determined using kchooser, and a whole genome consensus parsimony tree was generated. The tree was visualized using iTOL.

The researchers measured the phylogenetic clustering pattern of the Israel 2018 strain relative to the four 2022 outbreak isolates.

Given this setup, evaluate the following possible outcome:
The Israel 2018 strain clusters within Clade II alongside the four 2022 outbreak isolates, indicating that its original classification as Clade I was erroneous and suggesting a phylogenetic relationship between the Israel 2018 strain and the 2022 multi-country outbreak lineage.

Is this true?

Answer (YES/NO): NO